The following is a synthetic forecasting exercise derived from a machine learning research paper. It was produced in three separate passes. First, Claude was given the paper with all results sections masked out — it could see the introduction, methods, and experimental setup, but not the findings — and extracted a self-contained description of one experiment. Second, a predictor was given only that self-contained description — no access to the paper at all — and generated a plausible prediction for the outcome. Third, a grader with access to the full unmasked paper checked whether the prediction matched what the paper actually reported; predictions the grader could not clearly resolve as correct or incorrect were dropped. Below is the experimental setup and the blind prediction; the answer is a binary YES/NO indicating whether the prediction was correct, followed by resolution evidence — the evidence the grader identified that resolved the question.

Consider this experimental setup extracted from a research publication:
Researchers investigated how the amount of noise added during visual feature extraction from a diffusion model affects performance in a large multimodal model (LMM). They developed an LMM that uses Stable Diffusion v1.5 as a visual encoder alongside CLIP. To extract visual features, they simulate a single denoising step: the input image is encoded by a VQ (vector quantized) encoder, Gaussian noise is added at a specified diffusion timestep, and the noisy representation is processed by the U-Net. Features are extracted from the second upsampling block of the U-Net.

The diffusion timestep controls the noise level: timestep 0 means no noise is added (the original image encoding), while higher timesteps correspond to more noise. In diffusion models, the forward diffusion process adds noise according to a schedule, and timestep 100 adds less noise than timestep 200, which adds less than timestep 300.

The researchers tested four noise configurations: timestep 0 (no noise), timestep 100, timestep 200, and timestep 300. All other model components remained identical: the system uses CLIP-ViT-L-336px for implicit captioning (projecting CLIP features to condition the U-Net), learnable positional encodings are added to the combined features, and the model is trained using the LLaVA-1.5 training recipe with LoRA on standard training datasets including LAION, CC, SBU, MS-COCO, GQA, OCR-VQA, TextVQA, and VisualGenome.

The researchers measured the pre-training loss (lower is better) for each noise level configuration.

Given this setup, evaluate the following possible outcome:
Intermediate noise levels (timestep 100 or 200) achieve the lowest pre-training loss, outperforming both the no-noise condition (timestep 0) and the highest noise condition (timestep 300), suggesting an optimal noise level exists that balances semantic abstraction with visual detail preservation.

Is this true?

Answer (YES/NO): YES